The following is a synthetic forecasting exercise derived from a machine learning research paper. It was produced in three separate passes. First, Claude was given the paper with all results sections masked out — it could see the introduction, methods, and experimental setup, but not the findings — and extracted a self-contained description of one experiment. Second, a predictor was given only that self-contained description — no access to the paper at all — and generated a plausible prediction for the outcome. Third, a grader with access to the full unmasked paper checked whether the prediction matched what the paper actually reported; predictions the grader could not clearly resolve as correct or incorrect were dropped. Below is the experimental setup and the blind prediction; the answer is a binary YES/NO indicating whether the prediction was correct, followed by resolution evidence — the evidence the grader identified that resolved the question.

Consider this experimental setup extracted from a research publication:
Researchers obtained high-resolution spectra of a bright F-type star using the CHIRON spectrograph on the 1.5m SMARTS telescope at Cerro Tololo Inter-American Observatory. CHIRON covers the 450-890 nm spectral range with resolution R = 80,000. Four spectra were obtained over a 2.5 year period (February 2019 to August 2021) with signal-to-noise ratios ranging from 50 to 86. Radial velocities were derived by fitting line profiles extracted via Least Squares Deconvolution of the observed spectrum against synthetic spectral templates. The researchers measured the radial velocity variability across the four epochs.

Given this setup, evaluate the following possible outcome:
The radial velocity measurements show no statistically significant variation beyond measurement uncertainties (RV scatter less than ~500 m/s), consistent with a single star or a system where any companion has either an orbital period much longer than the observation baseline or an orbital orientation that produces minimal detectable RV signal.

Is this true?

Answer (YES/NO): YES